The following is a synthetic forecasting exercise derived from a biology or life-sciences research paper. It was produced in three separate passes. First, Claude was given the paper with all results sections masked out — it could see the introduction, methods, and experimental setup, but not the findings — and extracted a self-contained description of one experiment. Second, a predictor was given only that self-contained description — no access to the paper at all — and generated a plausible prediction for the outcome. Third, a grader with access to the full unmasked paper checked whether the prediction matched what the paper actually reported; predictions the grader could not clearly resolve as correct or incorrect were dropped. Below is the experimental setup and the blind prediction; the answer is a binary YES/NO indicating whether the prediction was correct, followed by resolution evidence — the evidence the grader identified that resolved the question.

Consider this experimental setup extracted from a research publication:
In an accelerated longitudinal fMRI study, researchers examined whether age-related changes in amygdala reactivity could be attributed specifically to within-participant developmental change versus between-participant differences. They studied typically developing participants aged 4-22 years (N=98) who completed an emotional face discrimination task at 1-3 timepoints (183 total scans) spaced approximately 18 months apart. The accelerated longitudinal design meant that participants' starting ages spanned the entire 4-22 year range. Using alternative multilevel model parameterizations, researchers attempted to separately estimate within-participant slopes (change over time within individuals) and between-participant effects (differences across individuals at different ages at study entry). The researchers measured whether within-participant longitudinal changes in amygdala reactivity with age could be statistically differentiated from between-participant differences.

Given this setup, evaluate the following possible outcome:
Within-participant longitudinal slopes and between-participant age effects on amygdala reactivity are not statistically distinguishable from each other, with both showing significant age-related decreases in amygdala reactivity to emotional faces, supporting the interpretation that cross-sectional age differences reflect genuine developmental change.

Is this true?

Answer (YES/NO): NO